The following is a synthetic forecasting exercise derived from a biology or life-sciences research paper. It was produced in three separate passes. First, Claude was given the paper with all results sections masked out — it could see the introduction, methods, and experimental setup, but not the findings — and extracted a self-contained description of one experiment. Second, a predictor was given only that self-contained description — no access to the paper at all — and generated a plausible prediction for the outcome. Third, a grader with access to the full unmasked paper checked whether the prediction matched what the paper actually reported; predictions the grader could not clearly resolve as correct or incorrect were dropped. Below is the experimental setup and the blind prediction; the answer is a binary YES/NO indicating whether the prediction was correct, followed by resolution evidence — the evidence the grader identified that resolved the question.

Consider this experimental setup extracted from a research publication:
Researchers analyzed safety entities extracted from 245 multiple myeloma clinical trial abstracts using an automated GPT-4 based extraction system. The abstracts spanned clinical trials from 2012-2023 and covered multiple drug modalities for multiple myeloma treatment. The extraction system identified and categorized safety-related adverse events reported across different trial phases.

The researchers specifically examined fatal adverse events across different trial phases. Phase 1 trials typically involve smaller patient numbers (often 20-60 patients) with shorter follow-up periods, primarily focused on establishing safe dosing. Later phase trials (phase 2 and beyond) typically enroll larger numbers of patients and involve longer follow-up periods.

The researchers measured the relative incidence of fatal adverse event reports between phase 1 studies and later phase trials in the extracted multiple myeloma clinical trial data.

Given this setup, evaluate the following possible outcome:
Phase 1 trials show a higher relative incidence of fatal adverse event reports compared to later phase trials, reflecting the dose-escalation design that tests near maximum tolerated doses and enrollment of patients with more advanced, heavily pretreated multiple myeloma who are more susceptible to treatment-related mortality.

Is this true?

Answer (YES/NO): NO